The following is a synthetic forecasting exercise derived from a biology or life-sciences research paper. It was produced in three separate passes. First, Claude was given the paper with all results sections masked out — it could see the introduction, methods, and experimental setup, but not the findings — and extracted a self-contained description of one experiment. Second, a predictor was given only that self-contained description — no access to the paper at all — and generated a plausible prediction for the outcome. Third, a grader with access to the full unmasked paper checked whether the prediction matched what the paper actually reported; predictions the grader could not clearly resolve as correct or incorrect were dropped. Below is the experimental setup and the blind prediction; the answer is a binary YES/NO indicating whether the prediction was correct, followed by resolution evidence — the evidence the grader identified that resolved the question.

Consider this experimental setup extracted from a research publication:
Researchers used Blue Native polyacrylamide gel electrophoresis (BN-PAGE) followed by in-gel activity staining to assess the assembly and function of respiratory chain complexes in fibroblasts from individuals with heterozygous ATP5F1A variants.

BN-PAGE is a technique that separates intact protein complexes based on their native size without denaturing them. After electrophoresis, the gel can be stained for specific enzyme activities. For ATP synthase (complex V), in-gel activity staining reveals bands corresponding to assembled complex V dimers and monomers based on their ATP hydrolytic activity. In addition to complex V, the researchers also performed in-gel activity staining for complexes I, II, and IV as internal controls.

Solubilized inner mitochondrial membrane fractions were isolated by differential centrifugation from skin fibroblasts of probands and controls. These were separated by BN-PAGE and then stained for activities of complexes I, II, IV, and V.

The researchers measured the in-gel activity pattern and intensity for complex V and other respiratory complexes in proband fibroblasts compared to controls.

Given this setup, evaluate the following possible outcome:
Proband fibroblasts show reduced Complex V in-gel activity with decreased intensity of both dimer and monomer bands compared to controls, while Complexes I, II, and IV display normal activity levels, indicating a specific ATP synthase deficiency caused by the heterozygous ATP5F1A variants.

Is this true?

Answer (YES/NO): NO